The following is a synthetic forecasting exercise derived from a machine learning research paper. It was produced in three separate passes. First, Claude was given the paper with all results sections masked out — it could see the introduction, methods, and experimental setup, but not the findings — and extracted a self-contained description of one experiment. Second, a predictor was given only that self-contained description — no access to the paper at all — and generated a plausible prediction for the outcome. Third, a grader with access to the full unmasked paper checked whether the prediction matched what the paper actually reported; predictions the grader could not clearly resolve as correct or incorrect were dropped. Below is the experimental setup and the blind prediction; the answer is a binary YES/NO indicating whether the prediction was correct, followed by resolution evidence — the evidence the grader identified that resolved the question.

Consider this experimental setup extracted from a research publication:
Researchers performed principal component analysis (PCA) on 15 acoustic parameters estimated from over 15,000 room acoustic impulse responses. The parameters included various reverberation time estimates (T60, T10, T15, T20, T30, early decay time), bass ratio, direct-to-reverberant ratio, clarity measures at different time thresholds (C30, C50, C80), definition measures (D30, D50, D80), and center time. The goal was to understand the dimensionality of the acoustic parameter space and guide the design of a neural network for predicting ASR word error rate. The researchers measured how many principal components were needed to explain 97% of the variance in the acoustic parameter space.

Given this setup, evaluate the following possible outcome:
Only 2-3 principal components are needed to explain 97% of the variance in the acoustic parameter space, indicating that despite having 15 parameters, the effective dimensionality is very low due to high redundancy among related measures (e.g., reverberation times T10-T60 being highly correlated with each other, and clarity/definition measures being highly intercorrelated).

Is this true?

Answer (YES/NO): YES